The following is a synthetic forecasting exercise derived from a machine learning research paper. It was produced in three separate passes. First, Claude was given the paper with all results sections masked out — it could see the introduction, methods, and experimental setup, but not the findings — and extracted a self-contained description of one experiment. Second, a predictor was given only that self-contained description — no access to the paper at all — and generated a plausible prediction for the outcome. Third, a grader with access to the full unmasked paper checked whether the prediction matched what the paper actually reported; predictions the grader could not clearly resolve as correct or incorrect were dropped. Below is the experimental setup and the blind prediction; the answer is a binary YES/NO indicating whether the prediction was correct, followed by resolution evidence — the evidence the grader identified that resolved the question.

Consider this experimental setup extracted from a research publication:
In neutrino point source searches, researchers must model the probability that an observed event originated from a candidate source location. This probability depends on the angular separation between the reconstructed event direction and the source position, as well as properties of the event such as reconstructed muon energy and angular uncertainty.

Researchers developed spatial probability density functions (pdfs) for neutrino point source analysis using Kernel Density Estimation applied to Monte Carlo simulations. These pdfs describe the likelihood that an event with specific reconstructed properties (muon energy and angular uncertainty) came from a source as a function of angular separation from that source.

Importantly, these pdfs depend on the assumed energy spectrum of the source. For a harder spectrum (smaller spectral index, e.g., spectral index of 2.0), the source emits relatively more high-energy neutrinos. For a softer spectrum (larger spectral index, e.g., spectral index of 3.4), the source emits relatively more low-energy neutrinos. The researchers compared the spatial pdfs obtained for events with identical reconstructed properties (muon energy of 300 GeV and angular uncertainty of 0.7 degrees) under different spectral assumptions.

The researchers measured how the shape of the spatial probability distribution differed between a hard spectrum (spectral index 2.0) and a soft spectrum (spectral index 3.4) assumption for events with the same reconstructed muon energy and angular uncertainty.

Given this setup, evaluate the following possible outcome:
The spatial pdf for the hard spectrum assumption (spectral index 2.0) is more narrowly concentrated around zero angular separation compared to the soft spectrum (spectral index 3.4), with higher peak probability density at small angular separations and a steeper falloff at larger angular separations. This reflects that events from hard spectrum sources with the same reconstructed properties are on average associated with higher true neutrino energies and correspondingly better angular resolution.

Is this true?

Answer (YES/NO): YES